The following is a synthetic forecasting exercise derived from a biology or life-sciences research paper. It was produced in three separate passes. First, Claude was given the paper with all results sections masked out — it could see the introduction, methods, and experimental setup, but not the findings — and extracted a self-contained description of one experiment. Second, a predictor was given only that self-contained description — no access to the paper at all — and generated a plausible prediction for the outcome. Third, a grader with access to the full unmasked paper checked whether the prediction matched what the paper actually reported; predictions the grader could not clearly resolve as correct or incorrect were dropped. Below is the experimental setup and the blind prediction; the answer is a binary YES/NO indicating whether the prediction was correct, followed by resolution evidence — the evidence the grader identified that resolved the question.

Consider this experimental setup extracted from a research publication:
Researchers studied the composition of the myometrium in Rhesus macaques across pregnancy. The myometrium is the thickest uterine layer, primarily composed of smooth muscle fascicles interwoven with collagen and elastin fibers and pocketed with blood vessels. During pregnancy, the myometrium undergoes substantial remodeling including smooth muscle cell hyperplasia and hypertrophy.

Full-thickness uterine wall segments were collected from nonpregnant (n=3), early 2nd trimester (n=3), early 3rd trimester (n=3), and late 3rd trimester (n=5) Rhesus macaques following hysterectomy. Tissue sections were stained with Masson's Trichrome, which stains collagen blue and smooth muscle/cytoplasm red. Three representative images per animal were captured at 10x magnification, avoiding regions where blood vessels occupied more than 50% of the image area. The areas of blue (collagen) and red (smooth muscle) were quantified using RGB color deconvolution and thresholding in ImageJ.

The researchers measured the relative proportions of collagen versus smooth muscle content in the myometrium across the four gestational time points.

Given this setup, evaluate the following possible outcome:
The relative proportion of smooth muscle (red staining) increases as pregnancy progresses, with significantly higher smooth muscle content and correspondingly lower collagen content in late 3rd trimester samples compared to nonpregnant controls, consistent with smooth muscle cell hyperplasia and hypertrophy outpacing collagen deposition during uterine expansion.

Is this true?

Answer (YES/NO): YES